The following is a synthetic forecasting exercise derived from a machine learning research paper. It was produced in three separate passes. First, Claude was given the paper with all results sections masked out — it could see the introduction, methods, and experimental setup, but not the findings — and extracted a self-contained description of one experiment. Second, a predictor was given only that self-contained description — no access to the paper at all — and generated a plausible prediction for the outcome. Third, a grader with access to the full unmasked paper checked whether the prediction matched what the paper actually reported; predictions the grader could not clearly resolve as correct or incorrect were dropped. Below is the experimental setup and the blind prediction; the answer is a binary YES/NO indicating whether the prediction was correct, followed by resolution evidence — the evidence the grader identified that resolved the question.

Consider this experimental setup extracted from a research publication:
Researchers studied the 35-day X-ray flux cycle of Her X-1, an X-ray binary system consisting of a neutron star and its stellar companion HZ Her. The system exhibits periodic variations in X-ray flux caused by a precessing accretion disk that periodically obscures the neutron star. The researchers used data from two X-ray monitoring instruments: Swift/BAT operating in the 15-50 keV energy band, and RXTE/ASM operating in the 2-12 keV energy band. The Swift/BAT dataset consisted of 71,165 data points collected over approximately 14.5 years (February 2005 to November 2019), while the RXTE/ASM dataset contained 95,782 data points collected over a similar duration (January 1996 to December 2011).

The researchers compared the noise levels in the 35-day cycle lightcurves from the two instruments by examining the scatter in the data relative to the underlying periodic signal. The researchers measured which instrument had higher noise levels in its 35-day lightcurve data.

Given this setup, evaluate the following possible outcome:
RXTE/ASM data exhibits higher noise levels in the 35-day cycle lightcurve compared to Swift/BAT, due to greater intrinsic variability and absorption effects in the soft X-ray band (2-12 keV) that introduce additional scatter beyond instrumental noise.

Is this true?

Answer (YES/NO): YES